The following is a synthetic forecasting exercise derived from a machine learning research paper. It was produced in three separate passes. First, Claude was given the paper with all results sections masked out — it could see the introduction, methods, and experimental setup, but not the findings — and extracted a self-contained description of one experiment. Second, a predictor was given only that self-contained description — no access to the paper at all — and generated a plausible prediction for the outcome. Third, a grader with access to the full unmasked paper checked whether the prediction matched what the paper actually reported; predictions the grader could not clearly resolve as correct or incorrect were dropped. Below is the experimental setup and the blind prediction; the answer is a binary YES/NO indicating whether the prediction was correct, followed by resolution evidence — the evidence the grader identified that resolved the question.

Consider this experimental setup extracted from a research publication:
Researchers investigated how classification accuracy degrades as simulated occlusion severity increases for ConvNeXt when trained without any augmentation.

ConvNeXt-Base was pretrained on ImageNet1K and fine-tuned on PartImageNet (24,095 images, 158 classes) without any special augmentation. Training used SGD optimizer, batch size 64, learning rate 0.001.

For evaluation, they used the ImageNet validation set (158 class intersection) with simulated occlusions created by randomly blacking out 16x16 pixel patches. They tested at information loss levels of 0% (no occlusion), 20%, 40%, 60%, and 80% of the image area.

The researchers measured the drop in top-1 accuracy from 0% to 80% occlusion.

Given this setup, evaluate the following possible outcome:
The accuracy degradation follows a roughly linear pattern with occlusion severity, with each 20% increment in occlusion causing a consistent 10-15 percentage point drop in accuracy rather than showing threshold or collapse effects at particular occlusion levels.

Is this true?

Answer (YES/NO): NO